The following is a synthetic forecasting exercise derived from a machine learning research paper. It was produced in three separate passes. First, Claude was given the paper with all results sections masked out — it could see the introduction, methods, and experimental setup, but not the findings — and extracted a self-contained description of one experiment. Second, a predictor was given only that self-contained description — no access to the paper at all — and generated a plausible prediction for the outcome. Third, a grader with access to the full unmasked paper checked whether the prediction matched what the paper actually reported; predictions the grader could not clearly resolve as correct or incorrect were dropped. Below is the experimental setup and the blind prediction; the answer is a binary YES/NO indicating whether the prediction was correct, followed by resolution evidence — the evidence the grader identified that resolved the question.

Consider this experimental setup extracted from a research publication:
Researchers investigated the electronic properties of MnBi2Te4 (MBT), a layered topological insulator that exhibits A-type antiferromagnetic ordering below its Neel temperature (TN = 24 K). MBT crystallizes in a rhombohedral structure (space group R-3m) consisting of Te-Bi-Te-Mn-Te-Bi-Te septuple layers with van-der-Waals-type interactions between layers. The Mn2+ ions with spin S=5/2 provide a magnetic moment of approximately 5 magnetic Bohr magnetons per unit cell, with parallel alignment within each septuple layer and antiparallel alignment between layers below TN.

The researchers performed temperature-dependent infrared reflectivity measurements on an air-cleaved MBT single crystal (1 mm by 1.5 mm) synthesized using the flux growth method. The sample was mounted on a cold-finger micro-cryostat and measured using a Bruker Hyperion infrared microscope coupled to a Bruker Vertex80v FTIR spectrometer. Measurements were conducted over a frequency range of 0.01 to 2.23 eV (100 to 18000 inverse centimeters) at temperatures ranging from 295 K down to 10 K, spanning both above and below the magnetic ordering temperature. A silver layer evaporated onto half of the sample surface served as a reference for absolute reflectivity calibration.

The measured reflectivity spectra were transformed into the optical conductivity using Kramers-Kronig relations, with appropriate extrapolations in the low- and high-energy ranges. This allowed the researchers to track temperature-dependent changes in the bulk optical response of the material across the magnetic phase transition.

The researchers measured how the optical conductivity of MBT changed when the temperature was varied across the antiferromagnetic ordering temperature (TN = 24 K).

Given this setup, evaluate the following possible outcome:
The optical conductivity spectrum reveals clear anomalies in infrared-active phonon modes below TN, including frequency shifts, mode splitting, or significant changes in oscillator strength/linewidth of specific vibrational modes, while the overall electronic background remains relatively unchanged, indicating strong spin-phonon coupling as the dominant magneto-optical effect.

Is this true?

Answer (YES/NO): NO